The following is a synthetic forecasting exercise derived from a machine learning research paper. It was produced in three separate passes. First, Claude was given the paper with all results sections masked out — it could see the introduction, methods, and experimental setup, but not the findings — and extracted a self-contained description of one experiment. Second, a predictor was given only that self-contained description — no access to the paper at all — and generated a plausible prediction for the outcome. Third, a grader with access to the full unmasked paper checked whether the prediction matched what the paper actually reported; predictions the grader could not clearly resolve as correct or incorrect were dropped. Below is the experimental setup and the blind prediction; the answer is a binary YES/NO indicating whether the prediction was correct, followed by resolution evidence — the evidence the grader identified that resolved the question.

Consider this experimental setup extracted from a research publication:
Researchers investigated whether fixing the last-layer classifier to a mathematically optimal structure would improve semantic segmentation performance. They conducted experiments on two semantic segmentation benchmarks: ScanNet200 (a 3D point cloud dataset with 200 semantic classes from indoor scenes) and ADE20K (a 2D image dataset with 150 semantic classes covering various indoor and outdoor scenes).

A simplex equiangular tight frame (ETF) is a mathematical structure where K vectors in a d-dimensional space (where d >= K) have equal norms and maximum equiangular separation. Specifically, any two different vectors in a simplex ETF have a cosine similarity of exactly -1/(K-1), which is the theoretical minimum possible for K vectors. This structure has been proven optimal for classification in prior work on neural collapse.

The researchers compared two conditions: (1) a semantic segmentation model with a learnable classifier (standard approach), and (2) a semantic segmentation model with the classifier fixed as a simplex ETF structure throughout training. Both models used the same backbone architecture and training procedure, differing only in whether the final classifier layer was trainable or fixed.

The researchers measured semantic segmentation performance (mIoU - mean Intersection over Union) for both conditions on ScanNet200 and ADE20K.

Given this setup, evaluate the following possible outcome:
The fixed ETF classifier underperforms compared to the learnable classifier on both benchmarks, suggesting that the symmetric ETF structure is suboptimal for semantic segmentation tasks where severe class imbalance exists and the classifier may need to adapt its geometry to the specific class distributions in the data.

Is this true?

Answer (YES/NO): YES